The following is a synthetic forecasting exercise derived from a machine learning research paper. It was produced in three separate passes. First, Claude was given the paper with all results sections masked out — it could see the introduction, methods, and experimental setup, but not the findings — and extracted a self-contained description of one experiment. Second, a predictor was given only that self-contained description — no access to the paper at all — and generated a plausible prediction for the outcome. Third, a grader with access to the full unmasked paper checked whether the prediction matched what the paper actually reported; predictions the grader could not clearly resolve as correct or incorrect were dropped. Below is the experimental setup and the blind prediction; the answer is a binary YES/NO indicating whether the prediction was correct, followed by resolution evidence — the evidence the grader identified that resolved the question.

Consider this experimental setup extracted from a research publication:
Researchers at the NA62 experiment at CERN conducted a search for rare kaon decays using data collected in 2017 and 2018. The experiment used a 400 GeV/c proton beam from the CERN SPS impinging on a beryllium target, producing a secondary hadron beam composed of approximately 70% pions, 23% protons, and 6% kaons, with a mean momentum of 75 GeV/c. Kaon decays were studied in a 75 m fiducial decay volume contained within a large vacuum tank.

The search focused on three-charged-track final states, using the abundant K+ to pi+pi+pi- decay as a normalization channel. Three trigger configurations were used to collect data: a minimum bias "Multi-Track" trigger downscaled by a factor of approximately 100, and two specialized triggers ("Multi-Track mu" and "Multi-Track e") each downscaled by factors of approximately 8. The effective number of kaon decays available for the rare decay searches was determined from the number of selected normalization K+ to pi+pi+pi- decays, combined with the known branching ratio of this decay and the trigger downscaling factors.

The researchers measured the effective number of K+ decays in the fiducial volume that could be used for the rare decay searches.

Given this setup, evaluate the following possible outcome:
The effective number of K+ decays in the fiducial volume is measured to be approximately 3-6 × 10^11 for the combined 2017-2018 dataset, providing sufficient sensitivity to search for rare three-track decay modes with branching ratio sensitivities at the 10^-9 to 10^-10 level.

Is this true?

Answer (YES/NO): NO